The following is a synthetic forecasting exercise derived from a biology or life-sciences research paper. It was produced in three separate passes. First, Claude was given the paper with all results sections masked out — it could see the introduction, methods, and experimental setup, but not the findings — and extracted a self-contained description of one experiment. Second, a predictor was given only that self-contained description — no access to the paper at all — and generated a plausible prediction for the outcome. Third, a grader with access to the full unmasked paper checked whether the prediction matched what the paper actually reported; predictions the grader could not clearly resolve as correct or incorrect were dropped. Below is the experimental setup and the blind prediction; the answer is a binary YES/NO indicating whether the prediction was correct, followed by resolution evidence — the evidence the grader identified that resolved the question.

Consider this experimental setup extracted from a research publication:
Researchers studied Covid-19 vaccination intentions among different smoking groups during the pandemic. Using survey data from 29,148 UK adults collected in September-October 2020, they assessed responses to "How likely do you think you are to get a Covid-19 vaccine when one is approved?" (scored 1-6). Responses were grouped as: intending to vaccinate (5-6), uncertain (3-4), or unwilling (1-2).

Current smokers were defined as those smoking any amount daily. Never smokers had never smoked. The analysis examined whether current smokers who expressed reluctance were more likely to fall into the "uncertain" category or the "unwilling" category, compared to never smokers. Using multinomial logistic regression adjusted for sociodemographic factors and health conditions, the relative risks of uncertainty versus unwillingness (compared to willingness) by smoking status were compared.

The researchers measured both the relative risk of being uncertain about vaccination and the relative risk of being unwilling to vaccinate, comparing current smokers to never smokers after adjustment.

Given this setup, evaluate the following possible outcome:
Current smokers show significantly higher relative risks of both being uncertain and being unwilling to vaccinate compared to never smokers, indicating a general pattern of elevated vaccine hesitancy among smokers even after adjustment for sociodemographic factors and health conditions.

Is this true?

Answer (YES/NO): YES